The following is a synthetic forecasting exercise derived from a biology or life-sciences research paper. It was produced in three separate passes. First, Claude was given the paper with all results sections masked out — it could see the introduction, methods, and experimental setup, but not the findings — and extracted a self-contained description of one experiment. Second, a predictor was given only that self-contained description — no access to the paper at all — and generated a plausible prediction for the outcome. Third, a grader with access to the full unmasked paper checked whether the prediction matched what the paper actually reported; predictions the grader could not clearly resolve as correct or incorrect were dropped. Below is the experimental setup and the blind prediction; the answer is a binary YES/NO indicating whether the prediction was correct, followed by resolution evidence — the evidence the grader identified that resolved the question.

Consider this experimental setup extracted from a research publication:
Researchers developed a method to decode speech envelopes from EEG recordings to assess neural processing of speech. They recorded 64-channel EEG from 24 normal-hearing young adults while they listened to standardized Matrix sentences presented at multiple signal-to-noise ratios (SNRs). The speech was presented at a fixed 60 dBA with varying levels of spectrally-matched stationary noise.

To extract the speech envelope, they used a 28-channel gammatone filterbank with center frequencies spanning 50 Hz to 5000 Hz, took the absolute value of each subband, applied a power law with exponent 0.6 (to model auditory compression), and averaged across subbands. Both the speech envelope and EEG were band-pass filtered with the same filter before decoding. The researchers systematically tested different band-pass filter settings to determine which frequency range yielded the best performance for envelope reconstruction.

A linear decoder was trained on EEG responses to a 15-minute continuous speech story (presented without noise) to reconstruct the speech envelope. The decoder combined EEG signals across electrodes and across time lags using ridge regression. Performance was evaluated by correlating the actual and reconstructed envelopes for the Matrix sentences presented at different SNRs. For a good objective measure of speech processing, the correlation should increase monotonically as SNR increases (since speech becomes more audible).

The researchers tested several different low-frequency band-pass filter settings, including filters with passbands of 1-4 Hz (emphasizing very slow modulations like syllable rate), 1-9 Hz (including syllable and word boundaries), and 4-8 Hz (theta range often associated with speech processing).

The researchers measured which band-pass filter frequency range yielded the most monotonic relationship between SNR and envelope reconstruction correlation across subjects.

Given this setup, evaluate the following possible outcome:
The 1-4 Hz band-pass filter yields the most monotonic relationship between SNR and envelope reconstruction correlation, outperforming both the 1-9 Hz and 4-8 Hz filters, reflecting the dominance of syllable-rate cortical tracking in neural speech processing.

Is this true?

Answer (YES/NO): NO